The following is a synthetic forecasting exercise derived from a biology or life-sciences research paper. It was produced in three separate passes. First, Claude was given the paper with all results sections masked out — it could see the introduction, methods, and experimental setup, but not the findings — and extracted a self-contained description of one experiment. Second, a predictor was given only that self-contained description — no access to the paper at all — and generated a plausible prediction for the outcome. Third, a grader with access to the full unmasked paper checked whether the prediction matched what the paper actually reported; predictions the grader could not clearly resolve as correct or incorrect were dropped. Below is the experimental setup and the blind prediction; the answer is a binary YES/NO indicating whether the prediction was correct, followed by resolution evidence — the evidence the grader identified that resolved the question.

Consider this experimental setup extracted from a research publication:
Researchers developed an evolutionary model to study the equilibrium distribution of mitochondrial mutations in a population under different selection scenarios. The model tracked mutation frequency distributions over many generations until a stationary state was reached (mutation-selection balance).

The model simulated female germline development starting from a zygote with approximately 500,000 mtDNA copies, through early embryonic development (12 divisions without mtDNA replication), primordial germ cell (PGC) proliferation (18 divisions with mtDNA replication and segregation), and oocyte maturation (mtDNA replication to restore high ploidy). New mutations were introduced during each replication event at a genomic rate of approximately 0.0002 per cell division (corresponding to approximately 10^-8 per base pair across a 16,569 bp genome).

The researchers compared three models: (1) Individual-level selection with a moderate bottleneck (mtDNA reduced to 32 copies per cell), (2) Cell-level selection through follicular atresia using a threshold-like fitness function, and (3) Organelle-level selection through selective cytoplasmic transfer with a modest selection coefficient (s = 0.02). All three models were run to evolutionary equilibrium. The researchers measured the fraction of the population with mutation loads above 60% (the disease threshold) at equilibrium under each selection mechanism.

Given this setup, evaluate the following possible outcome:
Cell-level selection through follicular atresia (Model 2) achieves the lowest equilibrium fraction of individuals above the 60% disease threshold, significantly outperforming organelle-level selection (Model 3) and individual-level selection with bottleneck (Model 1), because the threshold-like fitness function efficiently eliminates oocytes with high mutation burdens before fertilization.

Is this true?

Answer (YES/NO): NO